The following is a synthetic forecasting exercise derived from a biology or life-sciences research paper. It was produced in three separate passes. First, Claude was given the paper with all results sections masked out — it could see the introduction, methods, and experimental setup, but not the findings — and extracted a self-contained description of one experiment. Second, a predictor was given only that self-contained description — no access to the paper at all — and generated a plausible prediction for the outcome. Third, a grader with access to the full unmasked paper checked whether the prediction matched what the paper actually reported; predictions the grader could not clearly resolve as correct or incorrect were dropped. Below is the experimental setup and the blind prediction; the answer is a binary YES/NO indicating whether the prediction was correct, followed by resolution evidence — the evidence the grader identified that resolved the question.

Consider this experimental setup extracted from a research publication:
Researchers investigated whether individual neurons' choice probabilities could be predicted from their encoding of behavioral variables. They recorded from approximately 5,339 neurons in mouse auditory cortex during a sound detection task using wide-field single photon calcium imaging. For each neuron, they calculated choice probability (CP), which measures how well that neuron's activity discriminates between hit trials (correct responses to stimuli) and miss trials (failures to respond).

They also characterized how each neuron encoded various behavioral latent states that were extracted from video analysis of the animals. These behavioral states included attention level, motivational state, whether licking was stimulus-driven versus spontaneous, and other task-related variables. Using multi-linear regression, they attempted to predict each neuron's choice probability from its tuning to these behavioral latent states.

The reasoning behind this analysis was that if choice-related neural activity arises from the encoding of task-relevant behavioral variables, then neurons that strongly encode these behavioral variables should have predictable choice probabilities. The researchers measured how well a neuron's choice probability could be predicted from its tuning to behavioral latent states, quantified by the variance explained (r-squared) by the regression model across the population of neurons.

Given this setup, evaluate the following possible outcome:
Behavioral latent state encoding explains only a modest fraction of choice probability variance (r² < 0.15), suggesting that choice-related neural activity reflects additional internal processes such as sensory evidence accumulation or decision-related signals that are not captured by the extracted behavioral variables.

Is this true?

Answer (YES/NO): YES